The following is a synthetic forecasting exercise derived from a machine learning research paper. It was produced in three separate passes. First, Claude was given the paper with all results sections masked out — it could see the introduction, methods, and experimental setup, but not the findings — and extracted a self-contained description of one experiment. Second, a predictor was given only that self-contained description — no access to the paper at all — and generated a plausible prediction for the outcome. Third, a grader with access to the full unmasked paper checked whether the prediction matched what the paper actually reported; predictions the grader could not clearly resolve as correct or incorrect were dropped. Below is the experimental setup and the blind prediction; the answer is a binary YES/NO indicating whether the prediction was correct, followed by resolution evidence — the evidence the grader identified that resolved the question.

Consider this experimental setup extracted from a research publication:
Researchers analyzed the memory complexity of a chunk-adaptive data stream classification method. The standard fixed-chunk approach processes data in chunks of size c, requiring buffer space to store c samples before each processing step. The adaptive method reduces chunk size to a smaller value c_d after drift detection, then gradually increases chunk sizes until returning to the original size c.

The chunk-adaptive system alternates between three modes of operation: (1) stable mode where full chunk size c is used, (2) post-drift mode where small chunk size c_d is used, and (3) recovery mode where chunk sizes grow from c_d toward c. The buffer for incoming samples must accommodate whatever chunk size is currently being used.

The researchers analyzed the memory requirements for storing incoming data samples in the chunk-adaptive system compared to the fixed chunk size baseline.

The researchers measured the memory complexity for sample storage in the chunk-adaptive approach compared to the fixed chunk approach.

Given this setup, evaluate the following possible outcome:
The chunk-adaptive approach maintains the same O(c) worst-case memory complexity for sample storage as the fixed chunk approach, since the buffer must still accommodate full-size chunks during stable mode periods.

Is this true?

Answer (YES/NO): YES